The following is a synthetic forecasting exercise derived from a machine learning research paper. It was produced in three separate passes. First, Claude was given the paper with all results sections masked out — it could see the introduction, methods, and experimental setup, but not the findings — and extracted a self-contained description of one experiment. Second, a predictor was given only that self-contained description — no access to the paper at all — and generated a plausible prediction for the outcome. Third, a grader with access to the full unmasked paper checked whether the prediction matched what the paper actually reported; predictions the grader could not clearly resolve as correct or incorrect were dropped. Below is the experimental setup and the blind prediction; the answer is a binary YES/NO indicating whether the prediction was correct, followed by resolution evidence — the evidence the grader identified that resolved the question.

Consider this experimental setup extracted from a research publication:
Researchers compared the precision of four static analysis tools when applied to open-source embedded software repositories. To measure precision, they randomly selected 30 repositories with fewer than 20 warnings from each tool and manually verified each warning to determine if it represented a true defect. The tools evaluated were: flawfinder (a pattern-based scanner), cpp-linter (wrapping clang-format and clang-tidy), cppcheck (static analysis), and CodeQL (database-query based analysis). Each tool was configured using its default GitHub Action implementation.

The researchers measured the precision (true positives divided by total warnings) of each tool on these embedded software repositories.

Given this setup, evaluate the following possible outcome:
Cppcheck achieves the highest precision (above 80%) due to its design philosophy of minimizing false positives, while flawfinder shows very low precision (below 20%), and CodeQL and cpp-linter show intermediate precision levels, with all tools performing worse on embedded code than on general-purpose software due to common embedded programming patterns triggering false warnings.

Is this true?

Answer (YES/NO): NO